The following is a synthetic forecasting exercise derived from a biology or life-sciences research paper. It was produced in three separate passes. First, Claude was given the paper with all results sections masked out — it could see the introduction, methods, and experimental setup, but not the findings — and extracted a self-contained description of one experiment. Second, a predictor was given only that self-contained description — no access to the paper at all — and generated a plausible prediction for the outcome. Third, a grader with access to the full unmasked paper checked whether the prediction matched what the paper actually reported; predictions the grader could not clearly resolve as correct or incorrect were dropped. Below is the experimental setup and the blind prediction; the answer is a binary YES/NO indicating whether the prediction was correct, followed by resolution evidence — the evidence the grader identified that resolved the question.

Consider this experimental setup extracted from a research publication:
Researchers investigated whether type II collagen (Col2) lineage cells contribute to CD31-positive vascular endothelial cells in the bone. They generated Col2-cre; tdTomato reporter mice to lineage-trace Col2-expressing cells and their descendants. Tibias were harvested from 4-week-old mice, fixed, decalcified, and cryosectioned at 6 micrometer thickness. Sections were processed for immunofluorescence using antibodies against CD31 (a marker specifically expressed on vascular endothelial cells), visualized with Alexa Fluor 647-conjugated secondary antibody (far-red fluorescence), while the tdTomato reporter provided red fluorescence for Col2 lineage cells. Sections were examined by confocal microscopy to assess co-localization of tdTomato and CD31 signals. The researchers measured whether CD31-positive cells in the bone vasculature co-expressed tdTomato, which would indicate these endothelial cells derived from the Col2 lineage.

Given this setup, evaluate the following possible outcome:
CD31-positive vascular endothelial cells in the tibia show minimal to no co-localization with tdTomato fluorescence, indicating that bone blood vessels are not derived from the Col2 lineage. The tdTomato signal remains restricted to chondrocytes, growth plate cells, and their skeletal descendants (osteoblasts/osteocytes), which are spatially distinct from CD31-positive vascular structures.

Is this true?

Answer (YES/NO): NO